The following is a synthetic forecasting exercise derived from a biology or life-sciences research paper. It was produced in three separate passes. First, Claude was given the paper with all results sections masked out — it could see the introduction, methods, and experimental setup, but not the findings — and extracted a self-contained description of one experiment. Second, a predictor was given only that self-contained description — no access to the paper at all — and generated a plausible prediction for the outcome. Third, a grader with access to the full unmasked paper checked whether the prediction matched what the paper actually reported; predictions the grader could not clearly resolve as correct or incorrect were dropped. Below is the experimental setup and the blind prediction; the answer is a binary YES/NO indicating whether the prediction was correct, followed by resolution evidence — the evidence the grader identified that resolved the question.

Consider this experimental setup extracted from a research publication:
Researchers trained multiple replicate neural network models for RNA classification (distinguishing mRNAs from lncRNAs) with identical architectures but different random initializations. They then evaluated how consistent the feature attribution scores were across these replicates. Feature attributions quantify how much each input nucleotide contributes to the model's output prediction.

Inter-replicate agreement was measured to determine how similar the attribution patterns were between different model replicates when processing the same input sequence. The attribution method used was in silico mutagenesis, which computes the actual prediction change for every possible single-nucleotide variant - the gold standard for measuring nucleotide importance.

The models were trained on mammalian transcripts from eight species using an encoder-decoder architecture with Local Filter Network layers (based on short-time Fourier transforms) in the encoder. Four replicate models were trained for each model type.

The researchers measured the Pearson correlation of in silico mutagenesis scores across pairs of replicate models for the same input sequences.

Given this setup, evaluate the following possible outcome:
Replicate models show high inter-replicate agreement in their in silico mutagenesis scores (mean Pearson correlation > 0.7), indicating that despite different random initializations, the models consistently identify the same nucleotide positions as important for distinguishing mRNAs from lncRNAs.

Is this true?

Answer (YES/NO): YES